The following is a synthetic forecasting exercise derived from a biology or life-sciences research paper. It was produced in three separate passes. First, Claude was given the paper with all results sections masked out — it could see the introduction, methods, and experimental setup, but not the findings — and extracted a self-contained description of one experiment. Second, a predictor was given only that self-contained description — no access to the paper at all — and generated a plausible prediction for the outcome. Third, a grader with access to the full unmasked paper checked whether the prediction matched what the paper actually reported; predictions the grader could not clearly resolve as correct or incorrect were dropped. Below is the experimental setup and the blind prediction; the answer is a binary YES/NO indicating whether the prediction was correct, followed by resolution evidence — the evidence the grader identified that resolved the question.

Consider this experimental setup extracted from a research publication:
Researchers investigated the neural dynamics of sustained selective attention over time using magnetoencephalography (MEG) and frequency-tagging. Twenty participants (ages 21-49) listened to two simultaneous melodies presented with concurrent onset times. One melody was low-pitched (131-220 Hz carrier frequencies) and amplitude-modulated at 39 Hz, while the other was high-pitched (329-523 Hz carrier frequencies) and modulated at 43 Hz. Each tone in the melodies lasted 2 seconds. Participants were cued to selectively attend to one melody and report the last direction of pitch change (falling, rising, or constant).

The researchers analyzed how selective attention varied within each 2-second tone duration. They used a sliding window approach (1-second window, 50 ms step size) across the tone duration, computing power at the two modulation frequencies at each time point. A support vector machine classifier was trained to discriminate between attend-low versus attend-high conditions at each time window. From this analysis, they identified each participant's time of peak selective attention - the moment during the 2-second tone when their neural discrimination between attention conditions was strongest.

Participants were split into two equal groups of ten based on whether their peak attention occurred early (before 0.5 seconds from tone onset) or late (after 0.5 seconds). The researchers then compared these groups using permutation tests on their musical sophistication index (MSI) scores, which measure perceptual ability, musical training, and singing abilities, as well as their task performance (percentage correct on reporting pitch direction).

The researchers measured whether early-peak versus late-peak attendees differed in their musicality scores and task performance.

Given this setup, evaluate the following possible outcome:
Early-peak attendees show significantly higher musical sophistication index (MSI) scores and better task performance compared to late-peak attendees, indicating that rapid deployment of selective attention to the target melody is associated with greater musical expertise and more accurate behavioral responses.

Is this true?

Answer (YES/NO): NO